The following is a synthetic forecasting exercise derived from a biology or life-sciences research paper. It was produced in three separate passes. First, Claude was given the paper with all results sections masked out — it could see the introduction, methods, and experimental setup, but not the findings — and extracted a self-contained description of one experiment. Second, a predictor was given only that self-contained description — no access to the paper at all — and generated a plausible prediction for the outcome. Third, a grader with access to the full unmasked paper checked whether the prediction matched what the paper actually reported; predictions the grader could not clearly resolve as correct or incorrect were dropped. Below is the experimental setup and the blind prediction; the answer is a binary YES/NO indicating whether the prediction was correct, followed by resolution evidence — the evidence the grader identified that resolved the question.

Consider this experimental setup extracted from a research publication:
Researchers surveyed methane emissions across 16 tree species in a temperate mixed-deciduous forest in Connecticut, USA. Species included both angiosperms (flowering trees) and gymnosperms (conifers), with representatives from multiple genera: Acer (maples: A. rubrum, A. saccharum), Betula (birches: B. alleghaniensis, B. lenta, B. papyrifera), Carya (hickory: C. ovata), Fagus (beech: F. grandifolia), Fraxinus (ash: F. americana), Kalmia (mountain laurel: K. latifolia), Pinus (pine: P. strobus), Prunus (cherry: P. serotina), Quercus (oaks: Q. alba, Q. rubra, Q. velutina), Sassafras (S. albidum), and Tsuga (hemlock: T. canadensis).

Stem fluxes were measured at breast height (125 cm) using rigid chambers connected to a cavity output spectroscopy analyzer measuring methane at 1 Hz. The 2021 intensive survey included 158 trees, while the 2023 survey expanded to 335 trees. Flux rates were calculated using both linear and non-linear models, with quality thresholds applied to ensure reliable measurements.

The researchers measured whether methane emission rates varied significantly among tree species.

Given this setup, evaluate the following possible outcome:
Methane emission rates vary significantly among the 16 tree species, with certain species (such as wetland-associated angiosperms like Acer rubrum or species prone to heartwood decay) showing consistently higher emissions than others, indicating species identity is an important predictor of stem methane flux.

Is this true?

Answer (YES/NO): NO